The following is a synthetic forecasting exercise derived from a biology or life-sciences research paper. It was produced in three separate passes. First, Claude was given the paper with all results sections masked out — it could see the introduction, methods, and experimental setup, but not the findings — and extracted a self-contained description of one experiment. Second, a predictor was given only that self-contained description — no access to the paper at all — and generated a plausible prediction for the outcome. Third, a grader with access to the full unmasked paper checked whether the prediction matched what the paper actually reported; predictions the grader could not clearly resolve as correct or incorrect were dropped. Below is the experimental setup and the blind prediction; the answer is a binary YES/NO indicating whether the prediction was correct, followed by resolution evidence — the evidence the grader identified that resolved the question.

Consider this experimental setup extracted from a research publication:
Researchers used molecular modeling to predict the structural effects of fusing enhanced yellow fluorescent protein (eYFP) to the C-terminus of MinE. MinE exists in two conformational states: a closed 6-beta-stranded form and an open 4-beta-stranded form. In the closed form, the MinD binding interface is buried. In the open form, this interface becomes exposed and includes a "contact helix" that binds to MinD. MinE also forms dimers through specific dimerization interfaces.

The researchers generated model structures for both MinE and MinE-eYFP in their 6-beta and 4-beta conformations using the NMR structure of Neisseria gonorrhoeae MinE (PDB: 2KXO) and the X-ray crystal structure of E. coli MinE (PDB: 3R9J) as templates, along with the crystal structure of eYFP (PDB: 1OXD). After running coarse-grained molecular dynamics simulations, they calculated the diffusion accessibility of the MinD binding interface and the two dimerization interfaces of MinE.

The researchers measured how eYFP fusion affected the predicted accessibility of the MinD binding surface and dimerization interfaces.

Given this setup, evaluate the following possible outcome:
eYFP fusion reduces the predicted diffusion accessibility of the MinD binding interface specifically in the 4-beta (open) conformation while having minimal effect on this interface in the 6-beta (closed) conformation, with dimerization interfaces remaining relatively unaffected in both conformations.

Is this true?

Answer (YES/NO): NO